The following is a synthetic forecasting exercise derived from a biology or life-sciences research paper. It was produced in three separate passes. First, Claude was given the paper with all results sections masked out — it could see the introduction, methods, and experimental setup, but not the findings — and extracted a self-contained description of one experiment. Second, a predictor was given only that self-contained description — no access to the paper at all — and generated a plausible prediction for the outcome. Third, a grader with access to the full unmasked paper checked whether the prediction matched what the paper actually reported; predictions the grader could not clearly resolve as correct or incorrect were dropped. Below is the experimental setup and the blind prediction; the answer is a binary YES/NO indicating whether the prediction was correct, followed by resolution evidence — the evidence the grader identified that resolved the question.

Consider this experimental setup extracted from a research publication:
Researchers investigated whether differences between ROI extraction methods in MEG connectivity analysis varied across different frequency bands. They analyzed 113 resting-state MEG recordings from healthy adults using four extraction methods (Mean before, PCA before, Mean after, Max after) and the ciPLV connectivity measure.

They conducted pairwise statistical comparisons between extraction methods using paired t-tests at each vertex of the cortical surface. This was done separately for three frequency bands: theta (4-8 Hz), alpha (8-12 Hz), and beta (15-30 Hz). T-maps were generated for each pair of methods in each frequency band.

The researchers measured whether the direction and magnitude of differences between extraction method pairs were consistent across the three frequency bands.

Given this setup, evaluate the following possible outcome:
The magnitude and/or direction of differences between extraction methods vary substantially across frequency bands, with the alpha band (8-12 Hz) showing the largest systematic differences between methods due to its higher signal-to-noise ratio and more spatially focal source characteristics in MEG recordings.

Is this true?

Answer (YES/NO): NO